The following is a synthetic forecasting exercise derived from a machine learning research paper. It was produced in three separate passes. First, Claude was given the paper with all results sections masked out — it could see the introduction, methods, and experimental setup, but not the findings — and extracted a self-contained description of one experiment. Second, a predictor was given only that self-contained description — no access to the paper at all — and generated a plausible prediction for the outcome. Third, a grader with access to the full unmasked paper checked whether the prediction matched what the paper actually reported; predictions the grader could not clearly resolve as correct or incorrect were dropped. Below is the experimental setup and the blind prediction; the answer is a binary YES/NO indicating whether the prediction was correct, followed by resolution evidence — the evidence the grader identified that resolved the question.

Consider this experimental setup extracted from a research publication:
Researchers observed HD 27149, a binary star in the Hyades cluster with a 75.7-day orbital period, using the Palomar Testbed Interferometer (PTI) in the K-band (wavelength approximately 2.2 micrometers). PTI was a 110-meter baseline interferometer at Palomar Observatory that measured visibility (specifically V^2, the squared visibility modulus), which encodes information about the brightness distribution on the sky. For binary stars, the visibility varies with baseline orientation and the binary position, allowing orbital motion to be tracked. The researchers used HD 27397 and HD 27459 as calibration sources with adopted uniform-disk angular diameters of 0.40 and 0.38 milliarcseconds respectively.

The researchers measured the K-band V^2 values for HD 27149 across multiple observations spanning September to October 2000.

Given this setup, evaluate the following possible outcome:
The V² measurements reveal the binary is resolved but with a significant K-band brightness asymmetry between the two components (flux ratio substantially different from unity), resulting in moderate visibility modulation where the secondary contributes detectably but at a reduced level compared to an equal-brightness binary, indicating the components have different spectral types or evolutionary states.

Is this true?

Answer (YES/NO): NO